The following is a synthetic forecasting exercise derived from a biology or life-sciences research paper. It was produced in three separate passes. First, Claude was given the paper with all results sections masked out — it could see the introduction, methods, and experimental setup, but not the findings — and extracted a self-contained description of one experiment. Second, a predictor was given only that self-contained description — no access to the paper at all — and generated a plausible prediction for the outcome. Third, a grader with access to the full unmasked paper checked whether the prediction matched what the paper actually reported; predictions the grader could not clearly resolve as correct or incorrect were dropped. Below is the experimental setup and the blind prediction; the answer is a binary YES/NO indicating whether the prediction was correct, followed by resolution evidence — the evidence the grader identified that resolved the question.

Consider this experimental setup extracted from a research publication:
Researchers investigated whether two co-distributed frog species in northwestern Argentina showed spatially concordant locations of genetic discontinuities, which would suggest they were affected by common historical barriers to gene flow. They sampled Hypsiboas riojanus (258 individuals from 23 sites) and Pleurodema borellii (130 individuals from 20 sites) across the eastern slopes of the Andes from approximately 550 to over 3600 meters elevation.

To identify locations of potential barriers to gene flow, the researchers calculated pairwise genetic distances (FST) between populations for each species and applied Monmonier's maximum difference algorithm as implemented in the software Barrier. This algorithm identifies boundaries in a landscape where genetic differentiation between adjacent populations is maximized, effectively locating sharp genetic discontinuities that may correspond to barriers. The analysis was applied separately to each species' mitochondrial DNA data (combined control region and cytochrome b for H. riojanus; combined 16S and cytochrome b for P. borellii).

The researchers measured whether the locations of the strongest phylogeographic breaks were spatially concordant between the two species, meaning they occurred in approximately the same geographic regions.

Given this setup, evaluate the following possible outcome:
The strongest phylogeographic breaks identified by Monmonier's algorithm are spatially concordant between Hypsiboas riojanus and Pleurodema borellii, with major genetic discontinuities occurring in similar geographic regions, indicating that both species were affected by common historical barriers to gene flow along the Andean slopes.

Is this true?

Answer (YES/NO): YES